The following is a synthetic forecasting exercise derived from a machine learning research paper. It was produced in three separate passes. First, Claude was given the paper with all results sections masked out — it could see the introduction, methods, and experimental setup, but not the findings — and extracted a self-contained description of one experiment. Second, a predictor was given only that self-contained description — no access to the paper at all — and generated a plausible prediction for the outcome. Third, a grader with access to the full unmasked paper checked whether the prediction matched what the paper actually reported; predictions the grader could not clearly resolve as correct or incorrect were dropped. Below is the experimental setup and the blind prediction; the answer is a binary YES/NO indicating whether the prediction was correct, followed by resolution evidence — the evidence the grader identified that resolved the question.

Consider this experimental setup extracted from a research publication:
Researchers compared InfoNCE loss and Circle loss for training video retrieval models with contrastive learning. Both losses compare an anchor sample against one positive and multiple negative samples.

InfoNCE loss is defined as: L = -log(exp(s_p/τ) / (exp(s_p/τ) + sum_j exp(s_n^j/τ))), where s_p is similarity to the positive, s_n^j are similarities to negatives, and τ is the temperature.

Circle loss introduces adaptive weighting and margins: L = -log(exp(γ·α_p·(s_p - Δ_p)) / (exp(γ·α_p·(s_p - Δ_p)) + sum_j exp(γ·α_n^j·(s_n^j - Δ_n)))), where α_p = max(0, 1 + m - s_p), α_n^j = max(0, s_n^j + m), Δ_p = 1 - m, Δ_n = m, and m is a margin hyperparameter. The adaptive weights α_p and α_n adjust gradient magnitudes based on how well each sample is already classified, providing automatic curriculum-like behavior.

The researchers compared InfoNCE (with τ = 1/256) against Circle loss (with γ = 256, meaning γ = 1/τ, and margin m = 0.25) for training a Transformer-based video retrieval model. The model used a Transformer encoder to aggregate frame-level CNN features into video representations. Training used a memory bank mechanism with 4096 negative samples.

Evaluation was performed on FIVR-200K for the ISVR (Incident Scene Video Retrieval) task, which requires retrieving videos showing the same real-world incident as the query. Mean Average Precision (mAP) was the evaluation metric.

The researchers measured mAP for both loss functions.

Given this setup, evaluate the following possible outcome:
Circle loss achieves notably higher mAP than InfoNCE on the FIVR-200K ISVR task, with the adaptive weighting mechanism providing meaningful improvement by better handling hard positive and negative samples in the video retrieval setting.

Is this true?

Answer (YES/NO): NO